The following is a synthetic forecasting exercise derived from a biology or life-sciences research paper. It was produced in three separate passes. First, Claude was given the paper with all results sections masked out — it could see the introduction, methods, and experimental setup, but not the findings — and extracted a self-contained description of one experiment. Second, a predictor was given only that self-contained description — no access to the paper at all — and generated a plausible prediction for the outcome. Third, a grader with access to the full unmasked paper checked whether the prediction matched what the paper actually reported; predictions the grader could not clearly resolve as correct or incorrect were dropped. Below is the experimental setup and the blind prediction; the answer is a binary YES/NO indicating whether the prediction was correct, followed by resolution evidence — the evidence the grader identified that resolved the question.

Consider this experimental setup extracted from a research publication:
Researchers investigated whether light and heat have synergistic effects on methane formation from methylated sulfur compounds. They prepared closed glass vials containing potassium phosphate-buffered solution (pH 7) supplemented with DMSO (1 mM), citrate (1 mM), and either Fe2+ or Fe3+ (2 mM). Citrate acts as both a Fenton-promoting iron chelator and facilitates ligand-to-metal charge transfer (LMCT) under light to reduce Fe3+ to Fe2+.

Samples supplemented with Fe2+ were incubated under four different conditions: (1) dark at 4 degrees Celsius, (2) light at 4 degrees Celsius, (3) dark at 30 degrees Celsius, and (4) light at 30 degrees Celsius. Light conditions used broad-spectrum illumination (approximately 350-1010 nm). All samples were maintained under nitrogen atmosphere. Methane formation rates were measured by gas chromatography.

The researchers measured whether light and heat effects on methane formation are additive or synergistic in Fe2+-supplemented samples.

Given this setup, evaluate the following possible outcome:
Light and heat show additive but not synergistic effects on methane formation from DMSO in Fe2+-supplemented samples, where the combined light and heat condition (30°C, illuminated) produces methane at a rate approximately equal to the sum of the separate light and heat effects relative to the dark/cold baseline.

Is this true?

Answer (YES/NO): NO